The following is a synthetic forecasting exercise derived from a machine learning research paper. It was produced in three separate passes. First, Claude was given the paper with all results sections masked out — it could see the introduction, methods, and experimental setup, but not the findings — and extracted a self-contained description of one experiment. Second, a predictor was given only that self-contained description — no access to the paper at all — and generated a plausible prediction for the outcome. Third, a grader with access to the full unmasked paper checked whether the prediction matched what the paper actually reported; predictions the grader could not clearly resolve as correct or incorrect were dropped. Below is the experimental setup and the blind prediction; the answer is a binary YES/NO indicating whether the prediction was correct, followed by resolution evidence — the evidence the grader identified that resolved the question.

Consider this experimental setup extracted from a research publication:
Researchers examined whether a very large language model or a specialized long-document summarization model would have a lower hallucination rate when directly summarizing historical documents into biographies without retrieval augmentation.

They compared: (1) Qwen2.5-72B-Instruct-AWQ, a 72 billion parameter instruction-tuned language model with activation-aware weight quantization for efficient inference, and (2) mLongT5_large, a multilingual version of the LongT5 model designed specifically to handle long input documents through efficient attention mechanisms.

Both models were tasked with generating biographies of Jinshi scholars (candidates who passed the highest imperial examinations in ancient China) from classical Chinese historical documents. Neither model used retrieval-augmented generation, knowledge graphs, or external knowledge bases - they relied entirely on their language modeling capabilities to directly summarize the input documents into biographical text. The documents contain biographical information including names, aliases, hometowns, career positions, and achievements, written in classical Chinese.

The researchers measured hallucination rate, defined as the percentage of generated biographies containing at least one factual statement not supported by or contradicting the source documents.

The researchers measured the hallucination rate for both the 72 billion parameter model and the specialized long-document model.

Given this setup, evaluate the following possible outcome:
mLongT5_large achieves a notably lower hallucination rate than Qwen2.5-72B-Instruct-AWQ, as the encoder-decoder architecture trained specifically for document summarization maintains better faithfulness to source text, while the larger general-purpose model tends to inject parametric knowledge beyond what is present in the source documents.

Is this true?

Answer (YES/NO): NO